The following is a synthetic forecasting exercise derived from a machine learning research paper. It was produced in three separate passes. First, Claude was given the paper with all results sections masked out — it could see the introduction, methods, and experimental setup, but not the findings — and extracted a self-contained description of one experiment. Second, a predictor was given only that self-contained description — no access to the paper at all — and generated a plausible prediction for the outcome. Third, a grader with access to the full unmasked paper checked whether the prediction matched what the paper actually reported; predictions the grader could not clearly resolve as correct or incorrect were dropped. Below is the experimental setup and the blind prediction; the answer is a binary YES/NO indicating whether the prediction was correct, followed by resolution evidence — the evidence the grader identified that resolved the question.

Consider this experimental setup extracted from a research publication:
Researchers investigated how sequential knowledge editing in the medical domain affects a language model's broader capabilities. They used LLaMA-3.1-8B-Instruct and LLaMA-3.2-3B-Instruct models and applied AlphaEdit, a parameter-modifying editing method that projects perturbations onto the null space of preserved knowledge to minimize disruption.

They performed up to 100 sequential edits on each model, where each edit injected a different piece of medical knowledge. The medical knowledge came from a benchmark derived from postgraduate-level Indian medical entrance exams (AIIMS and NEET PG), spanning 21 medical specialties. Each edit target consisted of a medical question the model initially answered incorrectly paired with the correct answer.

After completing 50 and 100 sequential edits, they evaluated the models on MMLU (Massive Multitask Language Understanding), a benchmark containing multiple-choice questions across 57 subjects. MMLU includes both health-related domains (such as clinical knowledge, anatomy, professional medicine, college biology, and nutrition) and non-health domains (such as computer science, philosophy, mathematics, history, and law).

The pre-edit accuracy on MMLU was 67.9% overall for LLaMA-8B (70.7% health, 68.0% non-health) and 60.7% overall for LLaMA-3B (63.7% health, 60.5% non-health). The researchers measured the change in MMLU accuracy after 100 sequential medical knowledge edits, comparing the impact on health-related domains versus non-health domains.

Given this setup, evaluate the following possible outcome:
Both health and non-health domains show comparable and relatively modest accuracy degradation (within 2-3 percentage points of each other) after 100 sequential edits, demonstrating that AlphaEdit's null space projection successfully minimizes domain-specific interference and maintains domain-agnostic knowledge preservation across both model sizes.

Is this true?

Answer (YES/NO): NO